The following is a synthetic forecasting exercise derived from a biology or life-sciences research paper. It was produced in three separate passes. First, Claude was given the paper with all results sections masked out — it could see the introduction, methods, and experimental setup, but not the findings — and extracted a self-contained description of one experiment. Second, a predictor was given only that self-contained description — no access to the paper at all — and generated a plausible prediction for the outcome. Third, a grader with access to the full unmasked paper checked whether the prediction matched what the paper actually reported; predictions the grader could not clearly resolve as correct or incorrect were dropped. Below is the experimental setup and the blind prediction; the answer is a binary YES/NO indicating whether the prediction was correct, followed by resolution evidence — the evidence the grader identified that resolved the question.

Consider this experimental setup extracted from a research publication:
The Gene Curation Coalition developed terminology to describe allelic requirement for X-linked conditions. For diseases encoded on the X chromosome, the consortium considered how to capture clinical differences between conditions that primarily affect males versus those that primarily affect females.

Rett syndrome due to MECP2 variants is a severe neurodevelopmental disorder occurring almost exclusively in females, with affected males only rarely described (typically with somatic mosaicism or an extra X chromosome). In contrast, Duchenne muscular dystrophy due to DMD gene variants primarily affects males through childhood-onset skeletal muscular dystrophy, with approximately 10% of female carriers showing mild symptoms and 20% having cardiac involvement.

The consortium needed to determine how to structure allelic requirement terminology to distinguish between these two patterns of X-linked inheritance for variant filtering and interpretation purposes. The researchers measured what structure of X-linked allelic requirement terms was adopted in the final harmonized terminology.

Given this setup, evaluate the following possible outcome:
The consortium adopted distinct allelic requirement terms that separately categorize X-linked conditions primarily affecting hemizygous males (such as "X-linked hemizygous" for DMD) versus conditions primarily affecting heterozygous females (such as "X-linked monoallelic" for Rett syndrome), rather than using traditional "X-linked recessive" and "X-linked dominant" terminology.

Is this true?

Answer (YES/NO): YES